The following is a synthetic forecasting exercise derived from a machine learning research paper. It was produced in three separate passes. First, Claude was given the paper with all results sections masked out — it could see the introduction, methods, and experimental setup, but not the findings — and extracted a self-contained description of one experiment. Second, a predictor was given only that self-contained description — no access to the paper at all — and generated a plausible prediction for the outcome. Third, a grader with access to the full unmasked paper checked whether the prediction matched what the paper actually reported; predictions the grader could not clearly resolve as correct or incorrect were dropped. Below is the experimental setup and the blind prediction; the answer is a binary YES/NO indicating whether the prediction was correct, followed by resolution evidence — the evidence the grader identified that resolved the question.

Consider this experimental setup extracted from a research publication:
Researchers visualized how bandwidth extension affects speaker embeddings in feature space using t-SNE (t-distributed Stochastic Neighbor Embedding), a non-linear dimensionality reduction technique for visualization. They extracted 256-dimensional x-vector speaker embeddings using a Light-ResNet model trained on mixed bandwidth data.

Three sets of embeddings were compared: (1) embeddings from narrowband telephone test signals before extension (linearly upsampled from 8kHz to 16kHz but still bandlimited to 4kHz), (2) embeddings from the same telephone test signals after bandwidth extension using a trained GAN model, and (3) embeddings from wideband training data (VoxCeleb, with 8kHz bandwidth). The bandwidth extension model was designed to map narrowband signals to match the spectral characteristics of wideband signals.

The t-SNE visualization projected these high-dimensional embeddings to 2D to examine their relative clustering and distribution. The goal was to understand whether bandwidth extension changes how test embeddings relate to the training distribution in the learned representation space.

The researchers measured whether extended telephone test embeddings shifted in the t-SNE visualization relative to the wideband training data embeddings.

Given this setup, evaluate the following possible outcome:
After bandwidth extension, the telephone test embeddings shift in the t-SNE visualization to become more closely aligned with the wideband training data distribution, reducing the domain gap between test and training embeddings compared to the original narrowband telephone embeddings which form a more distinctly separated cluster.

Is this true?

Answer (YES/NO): NO